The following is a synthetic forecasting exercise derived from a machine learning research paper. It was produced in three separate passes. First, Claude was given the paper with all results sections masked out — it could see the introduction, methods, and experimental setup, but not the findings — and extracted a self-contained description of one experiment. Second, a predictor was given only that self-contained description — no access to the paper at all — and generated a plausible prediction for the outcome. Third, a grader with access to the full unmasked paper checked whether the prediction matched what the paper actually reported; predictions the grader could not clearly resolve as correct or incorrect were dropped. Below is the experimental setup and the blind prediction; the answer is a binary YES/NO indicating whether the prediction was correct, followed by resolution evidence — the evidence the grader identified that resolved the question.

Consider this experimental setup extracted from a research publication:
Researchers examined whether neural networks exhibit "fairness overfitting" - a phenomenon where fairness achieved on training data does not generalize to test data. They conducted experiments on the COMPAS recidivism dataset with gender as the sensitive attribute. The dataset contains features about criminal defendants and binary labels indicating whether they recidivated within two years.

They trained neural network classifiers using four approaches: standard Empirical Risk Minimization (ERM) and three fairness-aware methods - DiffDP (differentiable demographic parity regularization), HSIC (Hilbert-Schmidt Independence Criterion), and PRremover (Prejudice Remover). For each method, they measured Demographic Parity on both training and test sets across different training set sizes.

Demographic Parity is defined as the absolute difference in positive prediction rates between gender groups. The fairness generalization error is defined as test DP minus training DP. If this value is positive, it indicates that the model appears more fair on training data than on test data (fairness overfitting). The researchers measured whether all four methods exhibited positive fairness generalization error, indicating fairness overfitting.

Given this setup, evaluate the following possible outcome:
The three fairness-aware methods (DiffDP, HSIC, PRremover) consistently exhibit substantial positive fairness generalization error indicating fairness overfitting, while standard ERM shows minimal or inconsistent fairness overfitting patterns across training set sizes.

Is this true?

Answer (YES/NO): NO